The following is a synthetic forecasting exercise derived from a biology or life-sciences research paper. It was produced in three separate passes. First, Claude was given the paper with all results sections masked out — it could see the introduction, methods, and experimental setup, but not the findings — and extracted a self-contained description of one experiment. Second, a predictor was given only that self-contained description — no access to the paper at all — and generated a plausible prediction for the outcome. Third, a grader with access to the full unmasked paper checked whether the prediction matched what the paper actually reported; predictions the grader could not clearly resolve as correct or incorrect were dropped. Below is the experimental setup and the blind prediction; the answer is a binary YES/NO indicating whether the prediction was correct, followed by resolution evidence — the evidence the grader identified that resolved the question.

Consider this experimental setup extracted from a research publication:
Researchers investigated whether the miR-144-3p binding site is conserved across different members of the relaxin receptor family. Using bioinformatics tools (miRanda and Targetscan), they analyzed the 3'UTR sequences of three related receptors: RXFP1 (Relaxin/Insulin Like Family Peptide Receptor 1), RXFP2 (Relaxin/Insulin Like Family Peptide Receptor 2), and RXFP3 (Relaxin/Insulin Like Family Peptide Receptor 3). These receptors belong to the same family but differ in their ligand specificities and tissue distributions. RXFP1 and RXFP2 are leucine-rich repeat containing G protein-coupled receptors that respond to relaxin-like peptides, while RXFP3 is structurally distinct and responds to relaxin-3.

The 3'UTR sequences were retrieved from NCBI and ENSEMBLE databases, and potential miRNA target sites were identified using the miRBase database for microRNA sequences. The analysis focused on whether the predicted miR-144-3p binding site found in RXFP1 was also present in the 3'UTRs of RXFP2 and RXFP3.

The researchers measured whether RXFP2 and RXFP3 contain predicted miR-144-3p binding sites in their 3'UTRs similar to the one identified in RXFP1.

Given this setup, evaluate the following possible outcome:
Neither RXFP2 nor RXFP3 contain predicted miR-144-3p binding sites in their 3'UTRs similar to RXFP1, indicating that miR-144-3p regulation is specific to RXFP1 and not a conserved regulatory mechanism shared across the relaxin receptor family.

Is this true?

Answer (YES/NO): YES